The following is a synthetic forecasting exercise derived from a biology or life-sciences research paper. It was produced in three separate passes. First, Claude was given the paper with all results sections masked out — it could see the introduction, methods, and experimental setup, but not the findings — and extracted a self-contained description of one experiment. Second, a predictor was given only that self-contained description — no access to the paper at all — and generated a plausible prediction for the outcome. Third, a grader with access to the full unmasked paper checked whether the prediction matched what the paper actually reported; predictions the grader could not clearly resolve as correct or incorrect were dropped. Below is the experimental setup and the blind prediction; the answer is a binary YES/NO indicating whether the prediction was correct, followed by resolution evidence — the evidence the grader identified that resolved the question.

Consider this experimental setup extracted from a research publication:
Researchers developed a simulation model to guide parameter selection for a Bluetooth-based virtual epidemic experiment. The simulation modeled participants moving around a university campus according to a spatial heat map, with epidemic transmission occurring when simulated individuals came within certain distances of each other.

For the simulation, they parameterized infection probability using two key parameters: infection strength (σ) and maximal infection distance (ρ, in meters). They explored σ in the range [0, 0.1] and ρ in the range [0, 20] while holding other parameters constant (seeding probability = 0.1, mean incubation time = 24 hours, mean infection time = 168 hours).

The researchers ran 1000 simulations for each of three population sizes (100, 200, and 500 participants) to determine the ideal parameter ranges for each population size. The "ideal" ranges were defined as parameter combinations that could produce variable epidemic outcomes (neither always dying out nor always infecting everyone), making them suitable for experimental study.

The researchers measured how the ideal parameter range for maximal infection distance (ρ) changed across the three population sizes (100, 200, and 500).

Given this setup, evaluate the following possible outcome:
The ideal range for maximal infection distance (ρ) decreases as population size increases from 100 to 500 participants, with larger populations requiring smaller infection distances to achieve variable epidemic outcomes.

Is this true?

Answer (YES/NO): YES